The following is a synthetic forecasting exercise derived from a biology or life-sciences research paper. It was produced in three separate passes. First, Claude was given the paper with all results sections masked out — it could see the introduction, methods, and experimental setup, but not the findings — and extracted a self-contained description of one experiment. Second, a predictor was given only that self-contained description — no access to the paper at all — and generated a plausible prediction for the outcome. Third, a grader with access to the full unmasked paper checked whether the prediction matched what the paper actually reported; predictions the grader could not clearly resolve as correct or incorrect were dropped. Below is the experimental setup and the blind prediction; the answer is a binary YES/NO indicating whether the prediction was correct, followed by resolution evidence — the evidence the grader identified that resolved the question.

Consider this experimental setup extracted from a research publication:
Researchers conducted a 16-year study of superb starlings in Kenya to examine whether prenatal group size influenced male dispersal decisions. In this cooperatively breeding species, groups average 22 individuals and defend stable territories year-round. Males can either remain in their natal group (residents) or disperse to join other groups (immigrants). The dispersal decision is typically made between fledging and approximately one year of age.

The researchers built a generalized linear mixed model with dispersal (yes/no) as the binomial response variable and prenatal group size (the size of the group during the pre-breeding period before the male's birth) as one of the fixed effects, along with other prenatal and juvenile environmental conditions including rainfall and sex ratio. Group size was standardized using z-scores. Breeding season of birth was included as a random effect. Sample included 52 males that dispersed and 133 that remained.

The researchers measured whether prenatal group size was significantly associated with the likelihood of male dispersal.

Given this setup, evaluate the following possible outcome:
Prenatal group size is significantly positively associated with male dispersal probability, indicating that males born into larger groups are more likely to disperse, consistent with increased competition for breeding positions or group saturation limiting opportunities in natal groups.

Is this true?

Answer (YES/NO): NO